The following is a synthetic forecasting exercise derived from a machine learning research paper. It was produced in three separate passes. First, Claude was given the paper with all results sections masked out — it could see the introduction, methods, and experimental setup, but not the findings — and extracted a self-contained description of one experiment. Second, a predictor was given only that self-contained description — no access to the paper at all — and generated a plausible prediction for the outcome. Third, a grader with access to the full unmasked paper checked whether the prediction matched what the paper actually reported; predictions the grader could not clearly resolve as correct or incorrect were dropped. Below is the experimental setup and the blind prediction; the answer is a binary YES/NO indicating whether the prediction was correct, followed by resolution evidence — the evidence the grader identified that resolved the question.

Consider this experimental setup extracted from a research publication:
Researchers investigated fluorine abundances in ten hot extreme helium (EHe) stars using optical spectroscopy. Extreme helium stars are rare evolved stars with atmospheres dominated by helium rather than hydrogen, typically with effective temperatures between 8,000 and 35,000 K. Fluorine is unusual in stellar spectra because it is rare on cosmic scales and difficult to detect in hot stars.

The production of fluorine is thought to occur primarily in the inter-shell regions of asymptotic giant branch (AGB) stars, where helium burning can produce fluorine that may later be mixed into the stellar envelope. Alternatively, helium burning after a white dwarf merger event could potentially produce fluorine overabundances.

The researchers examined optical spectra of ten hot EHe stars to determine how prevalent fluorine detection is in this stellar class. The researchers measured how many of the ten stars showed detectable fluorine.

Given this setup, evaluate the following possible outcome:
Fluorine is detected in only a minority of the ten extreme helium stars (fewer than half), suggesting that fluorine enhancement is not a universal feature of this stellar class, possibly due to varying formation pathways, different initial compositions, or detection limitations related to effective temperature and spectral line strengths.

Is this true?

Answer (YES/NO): NO